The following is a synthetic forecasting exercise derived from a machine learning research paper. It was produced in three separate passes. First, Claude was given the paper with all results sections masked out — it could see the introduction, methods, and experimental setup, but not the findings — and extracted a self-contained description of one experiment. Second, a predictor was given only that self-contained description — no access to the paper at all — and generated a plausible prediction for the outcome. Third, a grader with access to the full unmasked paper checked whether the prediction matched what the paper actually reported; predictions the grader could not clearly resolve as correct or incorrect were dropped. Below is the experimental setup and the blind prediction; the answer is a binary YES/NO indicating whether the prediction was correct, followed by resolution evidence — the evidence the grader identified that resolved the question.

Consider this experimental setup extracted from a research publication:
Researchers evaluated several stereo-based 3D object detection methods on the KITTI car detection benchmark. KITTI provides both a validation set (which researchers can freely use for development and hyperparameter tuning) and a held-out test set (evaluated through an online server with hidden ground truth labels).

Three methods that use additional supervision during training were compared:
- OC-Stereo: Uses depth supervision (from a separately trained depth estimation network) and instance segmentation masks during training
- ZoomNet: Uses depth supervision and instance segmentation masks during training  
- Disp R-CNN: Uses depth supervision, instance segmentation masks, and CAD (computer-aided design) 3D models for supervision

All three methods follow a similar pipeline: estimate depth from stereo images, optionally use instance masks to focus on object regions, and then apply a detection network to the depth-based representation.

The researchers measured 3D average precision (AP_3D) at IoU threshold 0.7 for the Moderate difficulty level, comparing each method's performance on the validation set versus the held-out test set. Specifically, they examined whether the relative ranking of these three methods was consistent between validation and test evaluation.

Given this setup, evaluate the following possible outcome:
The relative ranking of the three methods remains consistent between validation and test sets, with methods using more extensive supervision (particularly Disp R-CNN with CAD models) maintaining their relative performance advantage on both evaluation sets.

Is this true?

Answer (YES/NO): NO